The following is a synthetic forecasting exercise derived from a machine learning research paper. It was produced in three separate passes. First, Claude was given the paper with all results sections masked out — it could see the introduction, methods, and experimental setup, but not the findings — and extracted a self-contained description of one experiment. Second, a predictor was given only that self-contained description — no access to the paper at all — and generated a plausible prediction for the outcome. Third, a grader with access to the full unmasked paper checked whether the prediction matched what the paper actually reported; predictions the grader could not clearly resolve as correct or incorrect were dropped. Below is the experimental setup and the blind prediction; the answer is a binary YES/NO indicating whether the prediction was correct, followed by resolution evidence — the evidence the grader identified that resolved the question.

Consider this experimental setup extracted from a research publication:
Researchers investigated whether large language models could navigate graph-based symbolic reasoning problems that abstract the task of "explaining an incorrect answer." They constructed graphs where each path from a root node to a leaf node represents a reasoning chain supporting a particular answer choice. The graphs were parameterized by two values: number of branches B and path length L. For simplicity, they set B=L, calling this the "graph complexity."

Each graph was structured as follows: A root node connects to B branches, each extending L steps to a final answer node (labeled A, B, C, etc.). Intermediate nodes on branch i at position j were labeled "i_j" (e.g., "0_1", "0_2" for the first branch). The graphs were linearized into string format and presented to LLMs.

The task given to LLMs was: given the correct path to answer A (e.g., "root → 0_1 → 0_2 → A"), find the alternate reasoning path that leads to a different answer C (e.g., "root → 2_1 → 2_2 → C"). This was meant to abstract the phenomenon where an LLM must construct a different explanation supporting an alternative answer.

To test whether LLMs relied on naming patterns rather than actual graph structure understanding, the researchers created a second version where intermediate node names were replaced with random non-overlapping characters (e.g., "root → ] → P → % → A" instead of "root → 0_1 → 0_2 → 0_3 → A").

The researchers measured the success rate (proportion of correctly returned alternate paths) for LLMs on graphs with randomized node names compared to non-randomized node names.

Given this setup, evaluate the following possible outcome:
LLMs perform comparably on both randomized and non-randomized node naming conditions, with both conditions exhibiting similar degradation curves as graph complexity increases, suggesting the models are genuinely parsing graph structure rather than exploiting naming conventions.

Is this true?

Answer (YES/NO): NO